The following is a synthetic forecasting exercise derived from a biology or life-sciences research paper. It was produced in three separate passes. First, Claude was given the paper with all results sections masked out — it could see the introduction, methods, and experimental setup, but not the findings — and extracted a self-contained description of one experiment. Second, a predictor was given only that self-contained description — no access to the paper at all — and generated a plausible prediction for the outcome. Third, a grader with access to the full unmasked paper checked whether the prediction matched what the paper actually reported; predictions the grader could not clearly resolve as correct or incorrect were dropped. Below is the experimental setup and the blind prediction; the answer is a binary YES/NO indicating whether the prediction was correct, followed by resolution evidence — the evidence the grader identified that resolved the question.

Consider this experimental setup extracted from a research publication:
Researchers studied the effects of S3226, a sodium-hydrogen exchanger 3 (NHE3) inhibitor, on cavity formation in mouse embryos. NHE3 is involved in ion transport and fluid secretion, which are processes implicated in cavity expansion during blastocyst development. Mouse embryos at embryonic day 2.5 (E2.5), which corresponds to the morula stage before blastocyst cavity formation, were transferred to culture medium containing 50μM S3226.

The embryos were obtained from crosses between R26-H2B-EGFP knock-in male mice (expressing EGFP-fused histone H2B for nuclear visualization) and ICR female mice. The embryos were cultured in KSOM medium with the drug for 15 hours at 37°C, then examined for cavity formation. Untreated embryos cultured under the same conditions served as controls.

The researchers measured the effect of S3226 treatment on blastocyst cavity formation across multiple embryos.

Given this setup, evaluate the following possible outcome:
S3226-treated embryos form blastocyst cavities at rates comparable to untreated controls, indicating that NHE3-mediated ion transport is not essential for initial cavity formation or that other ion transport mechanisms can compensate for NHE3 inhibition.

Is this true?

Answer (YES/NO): NO